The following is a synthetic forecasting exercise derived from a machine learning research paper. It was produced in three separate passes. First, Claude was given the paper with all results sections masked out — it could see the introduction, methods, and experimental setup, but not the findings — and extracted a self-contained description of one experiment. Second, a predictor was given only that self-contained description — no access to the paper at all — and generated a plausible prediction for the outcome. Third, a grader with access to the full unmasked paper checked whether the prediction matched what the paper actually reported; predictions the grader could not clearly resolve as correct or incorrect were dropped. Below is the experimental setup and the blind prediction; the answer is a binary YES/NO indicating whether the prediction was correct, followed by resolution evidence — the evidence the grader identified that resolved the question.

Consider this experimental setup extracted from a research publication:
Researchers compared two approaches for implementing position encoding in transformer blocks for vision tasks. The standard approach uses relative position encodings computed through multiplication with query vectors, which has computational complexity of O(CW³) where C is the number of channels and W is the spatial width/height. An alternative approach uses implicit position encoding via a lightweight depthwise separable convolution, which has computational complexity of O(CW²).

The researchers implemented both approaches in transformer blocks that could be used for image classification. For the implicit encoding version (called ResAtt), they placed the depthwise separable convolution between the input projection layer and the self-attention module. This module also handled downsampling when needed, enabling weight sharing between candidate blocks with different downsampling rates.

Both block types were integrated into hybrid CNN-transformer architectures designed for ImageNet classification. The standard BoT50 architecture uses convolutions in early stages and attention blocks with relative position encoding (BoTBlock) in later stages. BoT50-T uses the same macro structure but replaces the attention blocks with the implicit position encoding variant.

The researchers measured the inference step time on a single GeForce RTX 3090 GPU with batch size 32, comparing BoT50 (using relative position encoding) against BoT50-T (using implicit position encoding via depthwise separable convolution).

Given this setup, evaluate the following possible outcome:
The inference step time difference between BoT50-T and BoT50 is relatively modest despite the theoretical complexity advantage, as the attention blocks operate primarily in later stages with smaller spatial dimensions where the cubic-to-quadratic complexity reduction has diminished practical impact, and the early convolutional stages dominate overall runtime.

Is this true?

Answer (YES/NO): NO